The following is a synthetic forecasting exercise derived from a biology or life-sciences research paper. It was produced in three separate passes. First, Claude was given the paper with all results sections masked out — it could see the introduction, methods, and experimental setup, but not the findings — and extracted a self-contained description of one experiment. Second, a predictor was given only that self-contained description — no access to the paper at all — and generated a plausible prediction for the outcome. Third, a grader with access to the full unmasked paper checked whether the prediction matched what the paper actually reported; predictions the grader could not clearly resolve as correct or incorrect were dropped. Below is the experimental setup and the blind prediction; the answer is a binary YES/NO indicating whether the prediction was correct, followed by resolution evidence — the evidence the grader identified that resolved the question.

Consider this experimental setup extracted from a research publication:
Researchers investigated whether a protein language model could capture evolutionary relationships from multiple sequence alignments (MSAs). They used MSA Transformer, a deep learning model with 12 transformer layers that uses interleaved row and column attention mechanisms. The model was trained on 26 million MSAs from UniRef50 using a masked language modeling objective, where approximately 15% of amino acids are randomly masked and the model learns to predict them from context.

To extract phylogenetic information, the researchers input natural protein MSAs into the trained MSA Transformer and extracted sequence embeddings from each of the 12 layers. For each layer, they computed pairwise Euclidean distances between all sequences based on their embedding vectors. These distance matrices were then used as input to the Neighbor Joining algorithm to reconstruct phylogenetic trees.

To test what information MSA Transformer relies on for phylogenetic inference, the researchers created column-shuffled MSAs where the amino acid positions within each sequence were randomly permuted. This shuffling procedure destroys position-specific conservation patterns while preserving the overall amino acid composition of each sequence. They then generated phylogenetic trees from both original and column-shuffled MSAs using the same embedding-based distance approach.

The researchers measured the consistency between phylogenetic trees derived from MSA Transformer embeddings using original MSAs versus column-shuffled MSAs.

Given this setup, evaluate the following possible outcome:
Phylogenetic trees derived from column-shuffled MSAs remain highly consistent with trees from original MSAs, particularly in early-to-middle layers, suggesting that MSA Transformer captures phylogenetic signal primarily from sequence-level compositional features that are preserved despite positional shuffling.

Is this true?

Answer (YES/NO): NO